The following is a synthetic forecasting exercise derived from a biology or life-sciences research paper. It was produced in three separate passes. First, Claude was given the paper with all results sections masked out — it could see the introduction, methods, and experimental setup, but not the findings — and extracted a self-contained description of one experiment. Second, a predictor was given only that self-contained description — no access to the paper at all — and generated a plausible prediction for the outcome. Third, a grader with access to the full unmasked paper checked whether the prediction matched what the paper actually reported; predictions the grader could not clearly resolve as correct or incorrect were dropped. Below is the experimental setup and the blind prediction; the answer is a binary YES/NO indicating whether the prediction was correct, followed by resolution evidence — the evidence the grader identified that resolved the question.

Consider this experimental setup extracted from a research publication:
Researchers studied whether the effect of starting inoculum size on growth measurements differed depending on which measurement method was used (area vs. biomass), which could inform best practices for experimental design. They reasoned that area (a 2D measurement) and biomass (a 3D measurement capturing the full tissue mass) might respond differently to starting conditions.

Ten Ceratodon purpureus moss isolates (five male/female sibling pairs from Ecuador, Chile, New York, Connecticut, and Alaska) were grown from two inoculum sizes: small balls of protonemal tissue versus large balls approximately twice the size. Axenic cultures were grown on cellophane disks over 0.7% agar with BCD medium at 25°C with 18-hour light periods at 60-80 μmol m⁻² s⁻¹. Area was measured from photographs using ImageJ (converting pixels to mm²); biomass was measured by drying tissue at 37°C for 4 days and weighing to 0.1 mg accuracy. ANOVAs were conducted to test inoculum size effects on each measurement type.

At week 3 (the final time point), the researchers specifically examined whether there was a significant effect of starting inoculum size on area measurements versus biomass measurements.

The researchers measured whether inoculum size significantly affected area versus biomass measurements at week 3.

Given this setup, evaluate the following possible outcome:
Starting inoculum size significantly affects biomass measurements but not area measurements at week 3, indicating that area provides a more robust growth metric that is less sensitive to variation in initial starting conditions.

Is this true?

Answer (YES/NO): NO